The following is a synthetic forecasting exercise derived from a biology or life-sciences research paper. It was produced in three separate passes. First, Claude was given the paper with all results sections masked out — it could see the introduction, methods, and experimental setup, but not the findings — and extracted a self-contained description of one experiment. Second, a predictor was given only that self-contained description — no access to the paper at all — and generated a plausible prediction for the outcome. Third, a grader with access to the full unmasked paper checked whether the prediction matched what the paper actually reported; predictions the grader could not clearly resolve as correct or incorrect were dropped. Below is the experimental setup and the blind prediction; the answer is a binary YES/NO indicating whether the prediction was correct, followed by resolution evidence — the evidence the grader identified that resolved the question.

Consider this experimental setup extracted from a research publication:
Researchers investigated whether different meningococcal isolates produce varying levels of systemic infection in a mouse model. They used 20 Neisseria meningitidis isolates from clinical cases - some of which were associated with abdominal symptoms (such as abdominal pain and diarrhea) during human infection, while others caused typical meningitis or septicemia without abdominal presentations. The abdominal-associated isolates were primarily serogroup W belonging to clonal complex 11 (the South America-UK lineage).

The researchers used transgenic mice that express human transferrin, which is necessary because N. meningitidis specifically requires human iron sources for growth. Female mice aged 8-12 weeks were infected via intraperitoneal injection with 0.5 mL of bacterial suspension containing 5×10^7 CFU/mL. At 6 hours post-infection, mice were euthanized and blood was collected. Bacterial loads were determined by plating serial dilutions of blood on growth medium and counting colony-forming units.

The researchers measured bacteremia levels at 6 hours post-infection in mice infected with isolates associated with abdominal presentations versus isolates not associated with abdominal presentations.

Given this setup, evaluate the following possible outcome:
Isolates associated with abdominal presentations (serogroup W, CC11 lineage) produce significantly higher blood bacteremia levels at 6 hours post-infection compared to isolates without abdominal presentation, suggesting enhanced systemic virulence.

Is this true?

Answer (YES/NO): NO